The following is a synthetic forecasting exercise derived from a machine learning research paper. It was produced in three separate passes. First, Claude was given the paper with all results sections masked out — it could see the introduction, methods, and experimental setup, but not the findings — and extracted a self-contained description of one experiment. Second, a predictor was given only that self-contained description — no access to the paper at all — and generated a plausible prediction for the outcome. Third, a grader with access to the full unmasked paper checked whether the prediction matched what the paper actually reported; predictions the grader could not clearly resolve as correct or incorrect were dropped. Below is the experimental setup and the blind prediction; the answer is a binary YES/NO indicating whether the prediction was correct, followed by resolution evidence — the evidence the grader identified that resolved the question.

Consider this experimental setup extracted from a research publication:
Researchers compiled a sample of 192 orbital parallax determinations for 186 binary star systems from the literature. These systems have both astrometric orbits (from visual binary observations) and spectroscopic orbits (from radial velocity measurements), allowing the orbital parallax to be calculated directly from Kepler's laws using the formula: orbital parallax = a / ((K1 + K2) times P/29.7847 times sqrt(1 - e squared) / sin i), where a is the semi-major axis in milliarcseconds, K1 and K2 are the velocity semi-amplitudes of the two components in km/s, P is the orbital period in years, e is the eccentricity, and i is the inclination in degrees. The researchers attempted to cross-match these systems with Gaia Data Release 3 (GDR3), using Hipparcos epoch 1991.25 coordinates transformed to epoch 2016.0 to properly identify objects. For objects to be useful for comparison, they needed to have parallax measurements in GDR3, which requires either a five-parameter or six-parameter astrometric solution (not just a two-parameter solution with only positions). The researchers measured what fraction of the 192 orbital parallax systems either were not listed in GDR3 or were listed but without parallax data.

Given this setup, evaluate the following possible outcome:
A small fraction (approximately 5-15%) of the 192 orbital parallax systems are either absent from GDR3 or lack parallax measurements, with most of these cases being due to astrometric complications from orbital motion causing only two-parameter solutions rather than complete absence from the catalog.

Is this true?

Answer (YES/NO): NO